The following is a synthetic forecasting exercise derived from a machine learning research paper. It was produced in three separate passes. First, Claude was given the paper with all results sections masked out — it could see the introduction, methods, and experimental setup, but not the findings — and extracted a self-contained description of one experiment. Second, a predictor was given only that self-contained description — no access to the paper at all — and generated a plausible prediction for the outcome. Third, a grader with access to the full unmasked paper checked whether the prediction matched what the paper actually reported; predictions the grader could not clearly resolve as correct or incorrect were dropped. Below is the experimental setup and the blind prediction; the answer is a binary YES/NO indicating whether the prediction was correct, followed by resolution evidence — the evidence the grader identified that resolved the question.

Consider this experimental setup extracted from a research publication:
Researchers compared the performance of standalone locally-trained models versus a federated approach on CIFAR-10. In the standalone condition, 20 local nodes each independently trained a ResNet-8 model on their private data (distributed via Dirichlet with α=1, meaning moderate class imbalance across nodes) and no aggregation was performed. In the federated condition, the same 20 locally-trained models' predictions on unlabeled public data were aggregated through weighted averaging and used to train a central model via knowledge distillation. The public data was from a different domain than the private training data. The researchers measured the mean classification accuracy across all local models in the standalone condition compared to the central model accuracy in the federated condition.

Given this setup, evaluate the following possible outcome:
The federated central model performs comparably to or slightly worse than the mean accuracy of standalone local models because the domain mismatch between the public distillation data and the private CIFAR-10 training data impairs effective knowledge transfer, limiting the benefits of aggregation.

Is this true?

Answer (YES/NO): NO